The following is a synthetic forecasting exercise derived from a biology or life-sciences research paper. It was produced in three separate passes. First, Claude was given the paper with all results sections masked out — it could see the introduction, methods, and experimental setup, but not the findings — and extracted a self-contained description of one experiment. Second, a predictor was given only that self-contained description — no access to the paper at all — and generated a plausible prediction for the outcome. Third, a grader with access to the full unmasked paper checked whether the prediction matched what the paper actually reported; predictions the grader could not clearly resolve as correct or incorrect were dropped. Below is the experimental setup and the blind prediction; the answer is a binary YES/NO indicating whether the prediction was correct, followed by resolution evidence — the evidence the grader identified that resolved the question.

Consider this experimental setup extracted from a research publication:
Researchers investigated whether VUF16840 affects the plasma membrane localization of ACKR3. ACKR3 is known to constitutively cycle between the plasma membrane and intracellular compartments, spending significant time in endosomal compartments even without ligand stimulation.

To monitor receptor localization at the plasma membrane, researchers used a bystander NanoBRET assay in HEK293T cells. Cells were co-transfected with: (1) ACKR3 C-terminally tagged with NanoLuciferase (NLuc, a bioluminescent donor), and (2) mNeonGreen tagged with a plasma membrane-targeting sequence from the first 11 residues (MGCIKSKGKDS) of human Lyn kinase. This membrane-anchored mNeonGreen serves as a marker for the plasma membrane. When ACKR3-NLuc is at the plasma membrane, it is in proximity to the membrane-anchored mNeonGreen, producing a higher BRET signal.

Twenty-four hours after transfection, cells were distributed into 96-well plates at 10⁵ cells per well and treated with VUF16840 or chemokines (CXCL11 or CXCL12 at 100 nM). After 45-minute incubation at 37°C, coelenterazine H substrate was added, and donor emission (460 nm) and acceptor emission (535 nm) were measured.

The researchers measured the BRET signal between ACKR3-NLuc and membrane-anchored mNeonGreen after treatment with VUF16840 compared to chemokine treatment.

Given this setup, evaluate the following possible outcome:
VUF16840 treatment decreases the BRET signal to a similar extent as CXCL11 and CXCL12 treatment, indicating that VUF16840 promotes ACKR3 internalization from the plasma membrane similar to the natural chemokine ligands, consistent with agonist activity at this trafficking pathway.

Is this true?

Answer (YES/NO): NO